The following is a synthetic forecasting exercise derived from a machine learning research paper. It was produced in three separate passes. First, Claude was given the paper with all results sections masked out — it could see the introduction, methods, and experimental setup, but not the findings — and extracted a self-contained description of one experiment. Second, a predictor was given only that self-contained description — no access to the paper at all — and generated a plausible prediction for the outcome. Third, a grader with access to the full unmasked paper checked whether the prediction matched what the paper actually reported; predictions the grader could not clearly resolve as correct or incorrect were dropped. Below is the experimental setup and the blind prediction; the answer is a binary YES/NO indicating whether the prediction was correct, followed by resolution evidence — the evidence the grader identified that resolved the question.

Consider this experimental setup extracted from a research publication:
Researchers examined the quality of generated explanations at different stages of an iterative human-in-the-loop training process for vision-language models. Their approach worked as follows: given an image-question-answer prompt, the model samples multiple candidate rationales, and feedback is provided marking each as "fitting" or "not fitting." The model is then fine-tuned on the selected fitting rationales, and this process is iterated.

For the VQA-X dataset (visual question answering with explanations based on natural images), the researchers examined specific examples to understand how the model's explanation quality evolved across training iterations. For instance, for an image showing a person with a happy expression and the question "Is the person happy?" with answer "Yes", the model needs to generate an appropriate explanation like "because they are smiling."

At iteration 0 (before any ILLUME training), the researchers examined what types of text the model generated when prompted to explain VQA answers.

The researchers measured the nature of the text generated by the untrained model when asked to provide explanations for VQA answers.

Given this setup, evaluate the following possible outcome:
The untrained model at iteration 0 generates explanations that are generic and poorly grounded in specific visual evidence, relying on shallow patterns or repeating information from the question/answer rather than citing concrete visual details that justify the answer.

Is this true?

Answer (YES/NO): NO